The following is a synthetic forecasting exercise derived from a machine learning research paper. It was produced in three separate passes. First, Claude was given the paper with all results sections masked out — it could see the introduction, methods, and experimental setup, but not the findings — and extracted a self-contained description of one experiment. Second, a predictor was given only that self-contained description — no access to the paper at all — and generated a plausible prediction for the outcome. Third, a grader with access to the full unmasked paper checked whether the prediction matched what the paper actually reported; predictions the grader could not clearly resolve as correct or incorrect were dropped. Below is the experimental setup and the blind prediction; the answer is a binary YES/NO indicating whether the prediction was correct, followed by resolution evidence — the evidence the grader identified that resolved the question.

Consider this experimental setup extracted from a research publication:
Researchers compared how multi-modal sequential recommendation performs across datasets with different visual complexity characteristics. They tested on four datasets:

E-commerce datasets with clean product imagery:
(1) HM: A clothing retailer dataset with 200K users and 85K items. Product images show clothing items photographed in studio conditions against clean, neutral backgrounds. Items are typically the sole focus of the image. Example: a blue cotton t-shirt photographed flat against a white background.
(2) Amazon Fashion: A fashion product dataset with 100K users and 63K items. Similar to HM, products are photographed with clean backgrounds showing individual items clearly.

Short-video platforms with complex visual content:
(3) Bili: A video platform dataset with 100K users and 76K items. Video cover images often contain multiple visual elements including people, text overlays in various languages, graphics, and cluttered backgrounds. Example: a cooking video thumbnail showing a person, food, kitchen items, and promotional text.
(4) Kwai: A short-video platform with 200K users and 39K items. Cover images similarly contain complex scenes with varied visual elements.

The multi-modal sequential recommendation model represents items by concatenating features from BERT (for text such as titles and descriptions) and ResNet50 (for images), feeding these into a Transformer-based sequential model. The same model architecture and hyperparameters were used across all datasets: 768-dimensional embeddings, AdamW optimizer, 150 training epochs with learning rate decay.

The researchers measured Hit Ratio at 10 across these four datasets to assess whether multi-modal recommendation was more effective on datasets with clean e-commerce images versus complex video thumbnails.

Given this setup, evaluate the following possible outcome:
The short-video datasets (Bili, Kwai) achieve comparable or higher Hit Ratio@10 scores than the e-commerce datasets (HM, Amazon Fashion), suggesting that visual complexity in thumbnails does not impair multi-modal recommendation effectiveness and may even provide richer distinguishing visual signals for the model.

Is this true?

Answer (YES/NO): NO